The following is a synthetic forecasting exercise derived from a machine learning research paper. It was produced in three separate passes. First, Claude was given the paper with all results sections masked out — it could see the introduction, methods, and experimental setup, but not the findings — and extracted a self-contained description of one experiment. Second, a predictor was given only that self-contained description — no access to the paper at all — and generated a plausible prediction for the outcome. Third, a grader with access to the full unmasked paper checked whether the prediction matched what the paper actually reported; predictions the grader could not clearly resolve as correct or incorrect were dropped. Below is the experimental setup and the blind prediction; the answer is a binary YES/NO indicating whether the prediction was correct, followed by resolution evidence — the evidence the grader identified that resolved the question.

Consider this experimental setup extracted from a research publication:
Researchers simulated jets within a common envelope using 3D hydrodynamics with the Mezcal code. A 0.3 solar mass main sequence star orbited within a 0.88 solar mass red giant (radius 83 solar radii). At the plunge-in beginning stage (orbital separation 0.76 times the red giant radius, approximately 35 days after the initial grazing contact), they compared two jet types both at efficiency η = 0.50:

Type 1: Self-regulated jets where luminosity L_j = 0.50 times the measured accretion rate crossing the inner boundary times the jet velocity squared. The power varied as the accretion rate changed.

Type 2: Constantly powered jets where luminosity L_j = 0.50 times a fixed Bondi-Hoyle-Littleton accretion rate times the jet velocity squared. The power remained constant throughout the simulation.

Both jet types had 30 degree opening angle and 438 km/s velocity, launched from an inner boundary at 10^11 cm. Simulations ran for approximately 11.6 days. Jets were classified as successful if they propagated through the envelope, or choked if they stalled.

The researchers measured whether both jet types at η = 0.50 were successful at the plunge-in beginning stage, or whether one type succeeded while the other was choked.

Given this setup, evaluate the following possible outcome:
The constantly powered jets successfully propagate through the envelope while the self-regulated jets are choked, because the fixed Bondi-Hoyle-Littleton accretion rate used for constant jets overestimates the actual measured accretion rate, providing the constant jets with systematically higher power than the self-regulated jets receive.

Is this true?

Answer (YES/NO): NO